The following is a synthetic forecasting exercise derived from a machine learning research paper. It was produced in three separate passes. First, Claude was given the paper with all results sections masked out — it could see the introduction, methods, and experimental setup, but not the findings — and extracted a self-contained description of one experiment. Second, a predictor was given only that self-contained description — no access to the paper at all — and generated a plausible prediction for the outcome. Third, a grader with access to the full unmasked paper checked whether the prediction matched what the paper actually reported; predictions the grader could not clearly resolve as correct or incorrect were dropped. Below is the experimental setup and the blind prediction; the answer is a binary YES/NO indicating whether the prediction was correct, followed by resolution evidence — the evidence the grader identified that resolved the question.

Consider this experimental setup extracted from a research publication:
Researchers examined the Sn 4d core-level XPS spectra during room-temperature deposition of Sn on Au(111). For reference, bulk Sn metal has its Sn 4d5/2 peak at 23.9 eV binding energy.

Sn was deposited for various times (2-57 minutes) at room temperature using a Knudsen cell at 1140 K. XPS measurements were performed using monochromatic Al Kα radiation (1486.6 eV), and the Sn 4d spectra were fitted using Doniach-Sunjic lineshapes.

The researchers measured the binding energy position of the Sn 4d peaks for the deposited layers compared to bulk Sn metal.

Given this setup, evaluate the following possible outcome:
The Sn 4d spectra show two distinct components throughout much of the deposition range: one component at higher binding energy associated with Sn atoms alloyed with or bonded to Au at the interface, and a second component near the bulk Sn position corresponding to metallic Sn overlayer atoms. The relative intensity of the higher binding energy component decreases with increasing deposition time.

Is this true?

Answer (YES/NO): NO